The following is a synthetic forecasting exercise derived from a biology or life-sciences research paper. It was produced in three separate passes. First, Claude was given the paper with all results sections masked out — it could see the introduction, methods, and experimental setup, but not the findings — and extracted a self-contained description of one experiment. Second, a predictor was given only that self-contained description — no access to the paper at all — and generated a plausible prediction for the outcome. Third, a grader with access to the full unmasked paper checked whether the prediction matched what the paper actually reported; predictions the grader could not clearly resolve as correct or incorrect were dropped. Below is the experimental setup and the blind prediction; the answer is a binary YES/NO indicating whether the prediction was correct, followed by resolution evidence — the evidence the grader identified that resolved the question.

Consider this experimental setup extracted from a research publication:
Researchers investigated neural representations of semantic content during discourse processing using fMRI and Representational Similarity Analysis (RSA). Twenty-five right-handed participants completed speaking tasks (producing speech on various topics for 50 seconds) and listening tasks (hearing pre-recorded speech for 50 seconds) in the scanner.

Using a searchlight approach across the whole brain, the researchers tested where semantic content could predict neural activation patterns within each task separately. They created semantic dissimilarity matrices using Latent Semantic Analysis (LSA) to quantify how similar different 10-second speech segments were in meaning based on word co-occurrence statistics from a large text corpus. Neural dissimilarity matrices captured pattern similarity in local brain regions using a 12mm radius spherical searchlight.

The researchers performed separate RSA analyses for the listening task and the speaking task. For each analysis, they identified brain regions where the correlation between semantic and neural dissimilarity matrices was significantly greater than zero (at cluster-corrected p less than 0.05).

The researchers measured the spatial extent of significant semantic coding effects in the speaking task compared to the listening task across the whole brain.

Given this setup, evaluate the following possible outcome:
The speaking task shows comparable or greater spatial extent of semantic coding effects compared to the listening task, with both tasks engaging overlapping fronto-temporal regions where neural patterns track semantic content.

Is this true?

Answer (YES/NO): YES